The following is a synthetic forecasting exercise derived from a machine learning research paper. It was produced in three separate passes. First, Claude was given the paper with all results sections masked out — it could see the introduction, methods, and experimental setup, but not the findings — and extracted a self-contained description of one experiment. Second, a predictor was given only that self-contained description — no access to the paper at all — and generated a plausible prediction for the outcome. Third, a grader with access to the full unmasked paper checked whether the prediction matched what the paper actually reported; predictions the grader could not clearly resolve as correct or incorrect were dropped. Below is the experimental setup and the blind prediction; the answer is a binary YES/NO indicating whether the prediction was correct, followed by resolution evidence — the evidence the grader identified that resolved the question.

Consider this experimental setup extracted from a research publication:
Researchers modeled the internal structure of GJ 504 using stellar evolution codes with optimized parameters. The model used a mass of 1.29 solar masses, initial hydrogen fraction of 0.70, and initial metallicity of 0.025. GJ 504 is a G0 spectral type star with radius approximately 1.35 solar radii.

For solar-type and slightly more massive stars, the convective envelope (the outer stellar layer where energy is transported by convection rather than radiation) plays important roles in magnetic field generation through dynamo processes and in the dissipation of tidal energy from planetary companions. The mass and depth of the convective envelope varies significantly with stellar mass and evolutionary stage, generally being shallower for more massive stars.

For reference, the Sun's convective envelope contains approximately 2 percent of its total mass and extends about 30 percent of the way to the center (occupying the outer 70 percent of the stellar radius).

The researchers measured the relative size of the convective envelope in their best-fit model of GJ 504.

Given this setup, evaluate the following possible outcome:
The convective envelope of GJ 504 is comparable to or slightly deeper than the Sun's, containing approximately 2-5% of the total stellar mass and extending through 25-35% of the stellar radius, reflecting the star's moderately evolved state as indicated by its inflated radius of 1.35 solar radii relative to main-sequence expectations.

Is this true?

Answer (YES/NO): NO